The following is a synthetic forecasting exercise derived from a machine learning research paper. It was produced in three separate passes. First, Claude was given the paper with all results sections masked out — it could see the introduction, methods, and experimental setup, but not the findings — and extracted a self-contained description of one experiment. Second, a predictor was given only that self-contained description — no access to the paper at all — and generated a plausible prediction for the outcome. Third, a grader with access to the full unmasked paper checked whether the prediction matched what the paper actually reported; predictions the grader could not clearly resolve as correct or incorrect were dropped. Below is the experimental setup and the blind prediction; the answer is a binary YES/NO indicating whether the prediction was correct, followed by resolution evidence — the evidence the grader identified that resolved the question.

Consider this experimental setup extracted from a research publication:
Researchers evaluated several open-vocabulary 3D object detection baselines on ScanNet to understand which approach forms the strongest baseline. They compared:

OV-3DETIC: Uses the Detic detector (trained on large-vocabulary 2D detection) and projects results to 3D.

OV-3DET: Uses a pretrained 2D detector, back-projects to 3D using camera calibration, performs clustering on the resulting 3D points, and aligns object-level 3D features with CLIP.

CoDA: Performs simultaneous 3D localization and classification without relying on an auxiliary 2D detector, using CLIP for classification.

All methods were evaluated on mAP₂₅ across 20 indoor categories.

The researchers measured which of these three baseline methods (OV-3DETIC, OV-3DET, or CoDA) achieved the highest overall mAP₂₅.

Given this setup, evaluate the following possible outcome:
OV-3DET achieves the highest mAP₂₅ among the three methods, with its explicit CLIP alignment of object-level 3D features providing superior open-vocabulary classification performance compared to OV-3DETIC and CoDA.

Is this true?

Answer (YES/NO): NO